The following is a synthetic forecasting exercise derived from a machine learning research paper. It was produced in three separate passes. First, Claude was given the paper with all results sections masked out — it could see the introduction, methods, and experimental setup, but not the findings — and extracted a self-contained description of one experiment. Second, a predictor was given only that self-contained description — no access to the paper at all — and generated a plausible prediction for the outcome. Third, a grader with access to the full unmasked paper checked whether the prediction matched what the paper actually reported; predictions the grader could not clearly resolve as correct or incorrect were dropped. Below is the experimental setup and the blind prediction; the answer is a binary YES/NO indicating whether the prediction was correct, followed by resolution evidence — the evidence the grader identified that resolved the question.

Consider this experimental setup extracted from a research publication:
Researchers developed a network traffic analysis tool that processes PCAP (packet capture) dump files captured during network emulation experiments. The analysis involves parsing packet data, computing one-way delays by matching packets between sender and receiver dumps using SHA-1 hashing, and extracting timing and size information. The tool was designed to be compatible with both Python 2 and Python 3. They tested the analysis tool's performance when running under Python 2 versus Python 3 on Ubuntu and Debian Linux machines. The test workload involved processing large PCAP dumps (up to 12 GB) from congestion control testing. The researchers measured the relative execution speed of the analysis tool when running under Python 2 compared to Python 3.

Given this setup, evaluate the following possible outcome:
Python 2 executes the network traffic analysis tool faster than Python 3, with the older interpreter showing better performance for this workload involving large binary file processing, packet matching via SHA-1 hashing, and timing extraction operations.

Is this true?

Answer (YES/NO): YES